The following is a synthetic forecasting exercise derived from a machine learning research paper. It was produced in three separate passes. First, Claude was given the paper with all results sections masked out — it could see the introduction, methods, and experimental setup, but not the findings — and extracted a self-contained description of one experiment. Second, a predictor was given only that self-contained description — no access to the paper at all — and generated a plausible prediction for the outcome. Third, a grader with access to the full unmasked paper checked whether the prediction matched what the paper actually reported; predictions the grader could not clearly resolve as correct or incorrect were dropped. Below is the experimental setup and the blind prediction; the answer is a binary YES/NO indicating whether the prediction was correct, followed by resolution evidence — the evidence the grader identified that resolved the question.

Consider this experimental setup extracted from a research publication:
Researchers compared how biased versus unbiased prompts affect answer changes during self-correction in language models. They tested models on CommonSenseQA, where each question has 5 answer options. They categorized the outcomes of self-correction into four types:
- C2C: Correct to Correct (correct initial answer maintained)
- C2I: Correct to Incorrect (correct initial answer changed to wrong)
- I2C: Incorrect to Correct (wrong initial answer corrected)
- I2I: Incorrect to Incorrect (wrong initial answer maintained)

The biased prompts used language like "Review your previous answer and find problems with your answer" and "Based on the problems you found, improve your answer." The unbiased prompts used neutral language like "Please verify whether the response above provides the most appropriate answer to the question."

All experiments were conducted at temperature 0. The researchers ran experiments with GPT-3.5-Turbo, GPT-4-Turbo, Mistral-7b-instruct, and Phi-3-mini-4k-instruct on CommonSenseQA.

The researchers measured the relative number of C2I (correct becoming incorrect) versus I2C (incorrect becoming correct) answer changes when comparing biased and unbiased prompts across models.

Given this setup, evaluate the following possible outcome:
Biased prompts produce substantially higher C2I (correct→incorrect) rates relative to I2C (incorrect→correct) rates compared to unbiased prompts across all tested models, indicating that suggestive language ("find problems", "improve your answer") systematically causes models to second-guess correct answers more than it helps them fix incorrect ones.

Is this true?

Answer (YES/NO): NO